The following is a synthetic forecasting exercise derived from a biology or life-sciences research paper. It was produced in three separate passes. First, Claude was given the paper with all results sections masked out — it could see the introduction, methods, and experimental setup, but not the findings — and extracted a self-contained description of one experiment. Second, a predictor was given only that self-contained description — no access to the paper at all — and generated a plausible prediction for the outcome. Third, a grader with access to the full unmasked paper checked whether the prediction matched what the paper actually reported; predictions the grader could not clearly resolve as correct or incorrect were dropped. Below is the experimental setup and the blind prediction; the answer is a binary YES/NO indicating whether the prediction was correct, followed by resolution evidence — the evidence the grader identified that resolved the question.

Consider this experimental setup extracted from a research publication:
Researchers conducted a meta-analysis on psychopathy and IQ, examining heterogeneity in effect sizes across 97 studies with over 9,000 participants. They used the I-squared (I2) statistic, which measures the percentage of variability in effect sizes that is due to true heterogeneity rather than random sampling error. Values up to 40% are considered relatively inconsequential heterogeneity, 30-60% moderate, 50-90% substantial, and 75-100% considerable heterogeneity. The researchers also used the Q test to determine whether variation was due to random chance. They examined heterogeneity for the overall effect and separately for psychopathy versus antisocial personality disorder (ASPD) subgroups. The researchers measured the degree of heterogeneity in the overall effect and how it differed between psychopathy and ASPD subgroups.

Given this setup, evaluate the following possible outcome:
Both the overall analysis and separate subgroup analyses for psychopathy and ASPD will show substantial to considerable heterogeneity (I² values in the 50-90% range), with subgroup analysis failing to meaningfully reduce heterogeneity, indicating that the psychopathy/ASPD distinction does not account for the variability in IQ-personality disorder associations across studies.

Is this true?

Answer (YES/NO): NO